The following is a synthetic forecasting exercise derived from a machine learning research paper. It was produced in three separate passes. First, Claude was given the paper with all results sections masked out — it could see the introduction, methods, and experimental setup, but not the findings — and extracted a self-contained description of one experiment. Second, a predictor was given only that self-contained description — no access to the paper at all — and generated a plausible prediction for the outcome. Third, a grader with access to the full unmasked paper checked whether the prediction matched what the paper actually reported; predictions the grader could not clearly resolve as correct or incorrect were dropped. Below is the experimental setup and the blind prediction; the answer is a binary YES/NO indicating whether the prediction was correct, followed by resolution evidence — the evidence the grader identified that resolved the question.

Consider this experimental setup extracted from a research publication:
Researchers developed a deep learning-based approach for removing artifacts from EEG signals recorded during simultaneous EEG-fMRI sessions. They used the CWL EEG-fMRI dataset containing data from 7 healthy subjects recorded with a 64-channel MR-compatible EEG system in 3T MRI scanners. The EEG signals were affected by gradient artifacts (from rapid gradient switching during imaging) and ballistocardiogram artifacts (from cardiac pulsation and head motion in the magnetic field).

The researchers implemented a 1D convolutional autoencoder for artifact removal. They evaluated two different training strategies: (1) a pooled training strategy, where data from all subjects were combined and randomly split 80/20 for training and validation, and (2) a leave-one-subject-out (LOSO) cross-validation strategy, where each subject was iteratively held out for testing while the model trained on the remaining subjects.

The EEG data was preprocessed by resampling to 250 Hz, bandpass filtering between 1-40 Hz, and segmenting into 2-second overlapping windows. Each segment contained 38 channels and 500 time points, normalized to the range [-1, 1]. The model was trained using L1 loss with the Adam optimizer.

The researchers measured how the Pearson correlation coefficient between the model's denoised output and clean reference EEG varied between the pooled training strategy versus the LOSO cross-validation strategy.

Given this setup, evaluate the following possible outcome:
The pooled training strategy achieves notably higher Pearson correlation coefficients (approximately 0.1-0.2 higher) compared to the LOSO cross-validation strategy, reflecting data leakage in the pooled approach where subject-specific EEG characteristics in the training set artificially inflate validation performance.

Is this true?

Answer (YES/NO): NO